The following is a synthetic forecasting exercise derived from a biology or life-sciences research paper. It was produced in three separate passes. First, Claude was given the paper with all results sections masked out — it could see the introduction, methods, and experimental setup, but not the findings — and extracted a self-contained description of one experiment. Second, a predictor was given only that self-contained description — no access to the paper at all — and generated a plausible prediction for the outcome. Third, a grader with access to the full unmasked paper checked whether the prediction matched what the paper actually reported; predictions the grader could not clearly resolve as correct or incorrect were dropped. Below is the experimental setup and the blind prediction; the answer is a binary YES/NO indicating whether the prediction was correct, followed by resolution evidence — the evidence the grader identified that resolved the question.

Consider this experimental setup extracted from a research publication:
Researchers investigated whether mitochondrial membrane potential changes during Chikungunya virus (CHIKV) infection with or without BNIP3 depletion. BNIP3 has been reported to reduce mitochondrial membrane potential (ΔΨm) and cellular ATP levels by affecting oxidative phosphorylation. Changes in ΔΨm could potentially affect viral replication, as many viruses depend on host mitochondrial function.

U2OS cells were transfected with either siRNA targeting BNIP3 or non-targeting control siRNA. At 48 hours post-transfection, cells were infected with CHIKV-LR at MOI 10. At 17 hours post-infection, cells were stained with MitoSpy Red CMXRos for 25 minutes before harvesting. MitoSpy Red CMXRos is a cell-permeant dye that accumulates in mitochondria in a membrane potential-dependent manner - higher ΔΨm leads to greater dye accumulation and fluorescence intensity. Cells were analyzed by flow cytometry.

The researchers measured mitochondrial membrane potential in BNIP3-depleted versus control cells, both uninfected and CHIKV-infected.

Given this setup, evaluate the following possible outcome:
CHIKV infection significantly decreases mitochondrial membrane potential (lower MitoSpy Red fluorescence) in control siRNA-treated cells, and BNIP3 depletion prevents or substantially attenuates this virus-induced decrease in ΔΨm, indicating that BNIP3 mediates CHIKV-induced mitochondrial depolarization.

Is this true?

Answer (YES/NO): NO